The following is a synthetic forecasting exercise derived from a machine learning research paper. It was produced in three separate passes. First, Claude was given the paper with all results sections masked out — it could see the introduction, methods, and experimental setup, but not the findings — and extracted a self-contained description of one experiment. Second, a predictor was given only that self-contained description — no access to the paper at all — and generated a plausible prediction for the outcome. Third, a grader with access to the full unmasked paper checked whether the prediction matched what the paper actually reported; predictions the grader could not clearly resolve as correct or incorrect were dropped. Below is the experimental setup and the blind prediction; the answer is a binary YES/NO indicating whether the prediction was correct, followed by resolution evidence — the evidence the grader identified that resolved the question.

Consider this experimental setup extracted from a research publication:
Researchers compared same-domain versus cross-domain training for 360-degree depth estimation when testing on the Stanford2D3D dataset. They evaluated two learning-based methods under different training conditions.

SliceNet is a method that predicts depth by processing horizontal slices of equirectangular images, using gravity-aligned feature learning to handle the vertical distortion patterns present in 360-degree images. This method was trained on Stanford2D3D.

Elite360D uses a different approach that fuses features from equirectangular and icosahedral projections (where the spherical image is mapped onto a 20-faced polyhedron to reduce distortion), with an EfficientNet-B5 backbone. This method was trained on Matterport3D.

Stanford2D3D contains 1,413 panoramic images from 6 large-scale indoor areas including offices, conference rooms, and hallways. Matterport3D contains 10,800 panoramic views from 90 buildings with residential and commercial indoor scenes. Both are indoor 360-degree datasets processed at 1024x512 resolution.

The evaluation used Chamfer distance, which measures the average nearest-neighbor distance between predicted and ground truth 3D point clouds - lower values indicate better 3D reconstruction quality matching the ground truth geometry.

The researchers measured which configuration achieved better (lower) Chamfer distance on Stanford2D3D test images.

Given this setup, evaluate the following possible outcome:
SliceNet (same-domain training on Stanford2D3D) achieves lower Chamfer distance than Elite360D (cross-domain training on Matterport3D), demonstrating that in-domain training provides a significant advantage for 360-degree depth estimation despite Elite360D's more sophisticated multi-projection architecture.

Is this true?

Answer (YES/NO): NO